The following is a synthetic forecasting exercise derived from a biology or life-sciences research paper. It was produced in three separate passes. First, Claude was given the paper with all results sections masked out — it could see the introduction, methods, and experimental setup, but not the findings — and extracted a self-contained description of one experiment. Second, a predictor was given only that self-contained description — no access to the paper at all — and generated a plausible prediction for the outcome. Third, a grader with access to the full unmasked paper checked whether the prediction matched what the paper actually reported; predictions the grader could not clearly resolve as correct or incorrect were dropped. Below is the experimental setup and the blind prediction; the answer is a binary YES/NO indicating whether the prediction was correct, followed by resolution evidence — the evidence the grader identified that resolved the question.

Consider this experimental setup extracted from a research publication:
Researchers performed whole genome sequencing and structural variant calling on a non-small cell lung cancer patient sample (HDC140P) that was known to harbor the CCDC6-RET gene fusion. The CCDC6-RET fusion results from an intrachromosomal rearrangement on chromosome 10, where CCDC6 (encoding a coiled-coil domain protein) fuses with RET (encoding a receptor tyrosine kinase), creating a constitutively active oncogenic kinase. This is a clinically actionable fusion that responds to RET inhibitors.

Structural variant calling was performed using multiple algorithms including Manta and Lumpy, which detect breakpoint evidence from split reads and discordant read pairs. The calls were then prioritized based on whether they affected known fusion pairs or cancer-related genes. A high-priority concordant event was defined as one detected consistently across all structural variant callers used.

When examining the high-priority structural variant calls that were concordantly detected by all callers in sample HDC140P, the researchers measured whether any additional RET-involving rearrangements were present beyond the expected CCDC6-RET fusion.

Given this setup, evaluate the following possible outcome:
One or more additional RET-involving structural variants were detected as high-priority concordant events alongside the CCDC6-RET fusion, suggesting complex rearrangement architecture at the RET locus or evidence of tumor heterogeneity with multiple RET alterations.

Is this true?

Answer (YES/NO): YES